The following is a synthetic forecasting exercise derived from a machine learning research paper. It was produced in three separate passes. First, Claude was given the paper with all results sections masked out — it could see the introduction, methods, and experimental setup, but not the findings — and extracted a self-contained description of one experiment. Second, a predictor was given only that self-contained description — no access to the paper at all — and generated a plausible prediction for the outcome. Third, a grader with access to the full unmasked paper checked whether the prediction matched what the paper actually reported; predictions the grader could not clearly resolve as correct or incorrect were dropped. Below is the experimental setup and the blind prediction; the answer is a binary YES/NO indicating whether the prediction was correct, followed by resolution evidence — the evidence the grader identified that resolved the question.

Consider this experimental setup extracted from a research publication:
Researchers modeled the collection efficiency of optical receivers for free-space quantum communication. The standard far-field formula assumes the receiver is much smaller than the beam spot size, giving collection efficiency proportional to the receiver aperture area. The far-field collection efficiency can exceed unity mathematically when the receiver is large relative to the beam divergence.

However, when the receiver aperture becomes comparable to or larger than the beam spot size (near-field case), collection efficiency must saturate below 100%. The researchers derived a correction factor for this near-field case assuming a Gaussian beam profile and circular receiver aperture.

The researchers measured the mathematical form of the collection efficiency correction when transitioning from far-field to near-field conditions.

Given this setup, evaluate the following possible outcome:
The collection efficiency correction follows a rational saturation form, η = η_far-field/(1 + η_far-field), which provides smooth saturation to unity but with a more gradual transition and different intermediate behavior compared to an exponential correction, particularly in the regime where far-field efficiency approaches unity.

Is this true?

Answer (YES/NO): NO